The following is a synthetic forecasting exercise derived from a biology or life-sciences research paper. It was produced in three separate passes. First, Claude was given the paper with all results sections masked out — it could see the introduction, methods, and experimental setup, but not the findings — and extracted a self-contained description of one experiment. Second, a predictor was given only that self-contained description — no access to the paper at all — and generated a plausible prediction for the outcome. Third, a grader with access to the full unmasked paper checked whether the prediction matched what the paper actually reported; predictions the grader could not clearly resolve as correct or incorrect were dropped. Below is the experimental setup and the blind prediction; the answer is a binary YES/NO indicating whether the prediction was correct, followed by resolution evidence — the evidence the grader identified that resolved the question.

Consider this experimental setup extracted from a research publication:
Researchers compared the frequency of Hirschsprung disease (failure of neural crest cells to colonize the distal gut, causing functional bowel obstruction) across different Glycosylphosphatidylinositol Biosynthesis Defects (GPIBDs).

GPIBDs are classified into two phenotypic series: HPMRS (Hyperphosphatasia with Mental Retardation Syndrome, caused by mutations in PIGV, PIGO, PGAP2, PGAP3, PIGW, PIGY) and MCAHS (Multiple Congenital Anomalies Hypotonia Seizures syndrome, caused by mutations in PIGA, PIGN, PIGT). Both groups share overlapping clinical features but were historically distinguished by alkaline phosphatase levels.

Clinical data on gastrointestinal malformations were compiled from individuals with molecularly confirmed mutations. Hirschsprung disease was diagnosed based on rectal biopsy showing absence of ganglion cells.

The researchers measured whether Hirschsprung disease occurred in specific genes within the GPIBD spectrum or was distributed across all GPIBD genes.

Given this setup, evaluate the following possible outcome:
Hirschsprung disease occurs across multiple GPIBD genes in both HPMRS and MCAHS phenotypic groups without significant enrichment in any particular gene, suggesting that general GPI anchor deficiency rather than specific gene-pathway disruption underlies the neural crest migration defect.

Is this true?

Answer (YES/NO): NO